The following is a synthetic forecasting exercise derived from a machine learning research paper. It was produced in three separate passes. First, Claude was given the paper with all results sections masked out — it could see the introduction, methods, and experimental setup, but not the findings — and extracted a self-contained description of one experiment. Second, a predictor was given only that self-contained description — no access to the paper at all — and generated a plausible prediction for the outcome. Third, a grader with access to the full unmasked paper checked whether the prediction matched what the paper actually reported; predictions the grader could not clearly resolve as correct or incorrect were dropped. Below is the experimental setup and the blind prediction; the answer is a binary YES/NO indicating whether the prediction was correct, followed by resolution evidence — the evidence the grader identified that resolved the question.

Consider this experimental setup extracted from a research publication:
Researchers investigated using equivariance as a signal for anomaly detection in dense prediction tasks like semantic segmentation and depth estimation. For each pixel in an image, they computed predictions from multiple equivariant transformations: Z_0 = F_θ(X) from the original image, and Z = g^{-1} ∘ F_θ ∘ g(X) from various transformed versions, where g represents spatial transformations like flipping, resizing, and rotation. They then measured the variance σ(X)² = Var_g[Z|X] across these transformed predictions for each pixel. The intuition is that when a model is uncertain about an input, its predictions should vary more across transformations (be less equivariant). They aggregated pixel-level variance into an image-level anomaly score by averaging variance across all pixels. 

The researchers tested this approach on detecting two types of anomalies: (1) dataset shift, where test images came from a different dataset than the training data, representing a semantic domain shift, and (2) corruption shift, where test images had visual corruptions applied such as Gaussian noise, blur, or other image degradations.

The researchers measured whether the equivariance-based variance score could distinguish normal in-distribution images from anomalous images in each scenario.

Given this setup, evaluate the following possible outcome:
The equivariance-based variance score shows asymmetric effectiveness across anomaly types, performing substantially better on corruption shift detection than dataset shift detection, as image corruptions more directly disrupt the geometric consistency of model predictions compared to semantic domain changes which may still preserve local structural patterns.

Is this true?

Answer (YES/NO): NO